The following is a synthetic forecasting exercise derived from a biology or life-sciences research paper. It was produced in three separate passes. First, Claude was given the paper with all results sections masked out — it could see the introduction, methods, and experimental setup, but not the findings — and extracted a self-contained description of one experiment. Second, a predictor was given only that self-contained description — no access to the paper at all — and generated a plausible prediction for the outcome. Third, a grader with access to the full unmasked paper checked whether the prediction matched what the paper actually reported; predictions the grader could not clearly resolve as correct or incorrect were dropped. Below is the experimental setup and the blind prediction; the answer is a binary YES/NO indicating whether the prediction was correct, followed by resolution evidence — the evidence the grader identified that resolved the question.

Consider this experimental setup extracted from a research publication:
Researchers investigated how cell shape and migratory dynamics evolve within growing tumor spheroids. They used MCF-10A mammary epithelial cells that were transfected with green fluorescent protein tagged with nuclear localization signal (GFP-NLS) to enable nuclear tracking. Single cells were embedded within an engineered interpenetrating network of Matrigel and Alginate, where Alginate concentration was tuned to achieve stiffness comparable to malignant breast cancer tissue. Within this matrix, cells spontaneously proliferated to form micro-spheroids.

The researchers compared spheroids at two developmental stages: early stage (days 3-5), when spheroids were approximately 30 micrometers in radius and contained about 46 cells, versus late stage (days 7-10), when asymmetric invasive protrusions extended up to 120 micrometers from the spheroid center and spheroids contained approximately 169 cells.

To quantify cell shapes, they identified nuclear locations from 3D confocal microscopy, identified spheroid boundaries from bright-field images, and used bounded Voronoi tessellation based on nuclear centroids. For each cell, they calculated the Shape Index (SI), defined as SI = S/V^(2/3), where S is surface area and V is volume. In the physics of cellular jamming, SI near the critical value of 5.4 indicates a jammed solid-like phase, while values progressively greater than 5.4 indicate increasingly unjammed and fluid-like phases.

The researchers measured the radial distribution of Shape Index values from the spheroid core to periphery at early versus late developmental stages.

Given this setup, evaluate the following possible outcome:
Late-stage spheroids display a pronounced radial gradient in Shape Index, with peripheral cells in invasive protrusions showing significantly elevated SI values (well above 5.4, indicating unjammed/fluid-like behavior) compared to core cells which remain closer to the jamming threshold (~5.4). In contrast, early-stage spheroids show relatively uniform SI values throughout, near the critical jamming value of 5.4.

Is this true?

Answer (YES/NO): NO